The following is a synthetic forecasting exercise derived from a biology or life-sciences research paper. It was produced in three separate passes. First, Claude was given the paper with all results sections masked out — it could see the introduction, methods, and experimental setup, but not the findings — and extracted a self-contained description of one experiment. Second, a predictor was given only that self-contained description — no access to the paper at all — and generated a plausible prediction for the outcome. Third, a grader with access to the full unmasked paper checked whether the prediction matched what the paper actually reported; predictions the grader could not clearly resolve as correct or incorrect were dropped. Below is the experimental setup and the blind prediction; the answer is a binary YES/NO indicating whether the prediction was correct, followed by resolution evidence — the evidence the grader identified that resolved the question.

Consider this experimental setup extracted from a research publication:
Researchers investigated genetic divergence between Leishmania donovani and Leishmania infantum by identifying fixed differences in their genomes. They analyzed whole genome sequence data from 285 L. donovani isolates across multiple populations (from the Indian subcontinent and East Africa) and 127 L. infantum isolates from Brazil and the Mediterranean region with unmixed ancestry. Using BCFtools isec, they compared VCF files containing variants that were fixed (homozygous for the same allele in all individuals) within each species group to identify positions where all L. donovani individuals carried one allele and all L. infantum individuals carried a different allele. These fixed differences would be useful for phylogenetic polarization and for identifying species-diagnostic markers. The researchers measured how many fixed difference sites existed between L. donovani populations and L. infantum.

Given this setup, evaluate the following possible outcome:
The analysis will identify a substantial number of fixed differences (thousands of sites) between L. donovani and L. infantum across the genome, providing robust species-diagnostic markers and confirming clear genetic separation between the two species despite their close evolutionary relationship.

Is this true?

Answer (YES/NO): YES